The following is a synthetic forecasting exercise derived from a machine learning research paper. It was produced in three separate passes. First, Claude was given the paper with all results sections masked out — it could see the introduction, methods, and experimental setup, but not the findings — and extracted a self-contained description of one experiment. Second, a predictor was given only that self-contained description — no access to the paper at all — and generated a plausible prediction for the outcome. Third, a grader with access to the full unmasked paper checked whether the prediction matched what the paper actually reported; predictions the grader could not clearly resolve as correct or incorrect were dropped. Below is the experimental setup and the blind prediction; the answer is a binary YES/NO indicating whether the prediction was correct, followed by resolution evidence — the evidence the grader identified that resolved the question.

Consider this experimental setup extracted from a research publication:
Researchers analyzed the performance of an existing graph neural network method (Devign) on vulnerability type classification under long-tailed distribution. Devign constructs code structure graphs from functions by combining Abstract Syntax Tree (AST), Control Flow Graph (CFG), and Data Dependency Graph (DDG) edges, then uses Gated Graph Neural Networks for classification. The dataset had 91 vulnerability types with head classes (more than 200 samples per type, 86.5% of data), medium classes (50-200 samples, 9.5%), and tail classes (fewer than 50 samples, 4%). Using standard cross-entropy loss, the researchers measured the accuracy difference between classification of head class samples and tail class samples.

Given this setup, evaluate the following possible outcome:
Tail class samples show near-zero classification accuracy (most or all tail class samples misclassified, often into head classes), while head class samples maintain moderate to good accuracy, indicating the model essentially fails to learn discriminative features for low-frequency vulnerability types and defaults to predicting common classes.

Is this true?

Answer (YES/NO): NO